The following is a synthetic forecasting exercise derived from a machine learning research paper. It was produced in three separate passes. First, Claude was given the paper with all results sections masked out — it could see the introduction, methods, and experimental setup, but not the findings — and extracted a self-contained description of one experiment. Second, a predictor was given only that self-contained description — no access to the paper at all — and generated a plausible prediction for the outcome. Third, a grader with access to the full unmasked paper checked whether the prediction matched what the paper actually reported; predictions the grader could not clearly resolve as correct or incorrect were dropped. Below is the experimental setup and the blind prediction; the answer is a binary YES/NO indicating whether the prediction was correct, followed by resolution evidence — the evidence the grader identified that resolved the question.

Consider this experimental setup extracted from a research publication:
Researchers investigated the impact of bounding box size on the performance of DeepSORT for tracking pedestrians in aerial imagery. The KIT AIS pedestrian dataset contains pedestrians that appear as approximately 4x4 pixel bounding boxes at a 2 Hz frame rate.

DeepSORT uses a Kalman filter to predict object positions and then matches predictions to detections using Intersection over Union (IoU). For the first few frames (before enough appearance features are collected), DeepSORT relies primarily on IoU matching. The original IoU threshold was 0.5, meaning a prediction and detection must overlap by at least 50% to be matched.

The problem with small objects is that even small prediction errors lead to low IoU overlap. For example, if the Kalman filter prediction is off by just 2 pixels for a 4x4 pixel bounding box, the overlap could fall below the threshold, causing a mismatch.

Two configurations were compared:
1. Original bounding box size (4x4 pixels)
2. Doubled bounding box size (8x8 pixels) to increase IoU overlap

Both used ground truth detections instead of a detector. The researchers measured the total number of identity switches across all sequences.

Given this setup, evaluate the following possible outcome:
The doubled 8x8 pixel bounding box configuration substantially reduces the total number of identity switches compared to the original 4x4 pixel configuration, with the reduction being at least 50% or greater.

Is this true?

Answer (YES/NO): NO